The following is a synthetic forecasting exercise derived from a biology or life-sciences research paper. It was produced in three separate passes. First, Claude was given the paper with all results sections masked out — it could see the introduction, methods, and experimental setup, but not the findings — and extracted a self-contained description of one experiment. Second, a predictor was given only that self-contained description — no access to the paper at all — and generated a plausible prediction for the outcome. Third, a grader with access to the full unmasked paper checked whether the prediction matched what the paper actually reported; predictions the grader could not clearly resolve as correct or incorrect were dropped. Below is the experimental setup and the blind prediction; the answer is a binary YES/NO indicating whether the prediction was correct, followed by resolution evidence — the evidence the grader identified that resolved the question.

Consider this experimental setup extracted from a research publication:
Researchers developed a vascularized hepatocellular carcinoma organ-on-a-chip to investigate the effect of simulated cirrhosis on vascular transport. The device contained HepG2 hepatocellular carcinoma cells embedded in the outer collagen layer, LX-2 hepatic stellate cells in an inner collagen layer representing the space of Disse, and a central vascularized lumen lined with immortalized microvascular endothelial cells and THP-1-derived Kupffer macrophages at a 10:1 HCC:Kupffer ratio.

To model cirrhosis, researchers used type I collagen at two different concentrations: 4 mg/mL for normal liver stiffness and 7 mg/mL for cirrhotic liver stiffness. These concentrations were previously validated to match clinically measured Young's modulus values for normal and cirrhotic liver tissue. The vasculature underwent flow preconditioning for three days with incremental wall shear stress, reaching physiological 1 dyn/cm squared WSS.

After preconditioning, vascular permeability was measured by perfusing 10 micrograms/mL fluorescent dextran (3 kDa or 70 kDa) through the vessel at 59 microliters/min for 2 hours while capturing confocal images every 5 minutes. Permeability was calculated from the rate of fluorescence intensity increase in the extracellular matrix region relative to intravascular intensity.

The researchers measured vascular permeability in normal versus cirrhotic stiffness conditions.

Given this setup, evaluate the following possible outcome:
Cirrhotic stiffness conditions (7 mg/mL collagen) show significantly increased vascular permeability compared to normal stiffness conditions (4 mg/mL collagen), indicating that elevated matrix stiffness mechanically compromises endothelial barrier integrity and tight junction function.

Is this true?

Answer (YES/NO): YES